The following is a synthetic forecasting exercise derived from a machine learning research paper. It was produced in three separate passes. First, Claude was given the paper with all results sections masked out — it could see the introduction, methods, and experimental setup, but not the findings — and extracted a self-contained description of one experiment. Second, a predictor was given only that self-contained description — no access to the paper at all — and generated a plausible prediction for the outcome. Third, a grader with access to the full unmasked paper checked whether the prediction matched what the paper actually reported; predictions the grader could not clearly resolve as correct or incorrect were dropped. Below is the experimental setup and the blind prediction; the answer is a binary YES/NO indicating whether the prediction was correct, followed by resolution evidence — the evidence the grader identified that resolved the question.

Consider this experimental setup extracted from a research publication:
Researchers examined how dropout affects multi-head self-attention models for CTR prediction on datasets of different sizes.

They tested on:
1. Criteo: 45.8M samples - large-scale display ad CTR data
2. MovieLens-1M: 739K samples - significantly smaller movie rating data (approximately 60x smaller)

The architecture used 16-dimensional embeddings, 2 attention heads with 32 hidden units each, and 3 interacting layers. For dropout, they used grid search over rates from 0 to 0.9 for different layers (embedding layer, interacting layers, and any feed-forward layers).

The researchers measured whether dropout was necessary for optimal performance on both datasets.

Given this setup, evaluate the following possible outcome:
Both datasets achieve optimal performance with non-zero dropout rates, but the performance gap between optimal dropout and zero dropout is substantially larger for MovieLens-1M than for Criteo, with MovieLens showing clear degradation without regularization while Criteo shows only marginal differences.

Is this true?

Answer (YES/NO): NO